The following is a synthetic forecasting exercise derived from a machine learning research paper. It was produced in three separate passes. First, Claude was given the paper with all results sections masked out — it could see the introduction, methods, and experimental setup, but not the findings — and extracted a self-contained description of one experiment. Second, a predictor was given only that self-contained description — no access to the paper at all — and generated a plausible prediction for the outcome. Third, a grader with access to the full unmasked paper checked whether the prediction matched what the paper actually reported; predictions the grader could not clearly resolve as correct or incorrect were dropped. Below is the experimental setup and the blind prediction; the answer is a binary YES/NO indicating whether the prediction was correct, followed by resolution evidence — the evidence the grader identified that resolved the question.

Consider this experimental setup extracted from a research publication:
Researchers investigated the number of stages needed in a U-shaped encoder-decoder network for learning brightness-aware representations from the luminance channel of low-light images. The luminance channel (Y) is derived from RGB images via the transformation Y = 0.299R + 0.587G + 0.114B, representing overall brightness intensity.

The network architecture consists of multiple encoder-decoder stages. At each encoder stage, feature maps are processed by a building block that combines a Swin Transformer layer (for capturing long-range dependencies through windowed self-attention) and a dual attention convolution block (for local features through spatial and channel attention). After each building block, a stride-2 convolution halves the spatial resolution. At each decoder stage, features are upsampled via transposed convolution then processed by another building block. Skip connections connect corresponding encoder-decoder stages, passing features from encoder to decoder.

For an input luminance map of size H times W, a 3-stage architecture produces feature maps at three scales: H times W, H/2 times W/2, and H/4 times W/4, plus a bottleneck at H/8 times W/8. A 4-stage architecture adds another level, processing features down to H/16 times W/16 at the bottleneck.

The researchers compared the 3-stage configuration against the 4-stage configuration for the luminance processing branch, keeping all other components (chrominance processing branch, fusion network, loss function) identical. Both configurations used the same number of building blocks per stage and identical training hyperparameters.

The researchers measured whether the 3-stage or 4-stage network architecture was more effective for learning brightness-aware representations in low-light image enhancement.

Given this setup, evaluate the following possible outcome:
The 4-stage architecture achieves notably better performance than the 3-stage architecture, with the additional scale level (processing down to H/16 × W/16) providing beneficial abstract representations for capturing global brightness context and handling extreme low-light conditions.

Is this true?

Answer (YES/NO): NO